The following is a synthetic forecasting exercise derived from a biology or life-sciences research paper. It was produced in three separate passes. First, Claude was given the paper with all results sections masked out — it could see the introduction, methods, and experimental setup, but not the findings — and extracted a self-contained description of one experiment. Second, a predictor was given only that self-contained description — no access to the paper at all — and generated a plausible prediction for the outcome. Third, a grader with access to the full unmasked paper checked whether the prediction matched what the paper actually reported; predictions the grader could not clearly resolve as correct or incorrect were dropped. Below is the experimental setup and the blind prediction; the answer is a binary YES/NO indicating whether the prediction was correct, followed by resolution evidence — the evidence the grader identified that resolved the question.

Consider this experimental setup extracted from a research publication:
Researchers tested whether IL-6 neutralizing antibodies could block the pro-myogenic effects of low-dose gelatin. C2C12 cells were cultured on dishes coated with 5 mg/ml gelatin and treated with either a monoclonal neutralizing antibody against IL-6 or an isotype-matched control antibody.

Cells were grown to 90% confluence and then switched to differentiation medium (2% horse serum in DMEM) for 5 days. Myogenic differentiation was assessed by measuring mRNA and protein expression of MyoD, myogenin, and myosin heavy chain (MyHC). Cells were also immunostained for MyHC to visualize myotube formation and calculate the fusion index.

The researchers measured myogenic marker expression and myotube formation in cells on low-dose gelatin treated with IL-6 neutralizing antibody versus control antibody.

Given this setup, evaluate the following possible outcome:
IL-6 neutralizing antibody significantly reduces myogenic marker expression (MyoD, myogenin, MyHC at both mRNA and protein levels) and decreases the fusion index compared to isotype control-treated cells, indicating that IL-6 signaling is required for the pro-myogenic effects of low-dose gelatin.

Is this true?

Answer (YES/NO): YES